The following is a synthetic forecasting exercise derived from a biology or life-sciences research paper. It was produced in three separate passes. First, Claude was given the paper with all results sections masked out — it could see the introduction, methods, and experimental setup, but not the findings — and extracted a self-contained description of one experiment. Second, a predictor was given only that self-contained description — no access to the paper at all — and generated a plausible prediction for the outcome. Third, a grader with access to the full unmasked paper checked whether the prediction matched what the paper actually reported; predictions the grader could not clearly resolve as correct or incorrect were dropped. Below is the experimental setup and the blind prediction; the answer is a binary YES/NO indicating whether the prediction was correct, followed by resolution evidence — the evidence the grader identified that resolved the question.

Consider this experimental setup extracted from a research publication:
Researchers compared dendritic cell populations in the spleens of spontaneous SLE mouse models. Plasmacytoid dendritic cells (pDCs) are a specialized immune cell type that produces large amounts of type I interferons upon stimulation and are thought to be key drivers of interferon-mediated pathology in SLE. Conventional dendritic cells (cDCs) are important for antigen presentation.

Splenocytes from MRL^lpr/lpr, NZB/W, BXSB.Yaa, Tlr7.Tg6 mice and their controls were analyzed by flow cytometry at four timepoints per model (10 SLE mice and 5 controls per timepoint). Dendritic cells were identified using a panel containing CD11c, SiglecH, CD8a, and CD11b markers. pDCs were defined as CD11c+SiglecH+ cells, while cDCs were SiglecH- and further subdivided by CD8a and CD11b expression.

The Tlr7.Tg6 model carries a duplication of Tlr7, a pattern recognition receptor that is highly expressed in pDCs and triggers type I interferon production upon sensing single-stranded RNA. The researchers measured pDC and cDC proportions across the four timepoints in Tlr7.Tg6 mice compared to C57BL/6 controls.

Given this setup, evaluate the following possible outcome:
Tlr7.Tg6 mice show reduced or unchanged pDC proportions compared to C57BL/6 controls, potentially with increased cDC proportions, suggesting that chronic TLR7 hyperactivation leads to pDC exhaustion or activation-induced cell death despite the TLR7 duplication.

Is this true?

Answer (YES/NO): NO